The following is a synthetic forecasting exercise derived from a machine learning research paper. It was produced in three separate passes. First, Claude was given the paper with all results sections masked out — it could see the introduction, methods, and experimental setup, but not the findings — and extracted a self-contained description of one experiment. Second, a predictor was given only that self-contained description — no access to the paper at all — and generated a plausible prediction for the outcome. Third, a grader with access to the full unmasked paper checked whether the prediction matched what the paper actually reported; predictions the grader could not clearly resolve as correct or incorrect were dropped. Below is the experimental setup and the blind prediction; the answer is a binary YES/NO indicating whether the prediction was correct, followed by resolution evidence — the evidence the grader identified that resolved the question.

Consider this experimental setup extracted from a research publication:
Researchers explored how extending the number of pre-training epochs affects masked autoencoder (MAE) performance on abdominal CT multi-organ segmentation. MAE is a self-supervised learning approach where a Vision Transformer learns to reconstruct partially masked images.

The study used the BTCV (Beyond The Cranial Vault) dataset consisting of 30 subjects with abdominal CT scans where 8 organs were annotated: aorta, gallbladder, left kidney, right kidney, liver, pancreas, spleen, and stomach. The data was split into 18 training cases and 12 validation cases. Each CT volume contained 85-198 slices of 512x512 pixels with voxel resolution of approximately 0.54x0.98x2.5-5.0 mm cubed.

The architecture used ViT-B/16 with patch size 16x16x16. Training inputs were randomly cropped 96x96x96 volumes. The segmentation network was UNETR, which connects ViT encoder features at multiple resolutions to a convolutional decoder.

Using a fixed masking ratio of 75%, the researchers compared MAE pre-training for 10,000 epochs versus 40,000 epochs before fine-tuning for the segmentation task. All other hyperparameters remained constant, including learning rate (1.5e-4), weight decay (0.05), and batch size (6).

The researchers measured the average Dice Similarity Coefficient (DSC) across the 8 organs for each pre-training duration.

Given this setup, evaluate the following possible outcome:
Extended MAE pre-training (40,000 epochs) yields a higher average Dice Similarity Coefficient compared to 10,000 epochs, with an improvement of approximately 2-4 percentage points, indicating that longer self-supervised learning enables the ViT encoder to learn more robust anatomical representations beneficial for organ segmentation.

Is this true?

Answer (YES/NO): NO